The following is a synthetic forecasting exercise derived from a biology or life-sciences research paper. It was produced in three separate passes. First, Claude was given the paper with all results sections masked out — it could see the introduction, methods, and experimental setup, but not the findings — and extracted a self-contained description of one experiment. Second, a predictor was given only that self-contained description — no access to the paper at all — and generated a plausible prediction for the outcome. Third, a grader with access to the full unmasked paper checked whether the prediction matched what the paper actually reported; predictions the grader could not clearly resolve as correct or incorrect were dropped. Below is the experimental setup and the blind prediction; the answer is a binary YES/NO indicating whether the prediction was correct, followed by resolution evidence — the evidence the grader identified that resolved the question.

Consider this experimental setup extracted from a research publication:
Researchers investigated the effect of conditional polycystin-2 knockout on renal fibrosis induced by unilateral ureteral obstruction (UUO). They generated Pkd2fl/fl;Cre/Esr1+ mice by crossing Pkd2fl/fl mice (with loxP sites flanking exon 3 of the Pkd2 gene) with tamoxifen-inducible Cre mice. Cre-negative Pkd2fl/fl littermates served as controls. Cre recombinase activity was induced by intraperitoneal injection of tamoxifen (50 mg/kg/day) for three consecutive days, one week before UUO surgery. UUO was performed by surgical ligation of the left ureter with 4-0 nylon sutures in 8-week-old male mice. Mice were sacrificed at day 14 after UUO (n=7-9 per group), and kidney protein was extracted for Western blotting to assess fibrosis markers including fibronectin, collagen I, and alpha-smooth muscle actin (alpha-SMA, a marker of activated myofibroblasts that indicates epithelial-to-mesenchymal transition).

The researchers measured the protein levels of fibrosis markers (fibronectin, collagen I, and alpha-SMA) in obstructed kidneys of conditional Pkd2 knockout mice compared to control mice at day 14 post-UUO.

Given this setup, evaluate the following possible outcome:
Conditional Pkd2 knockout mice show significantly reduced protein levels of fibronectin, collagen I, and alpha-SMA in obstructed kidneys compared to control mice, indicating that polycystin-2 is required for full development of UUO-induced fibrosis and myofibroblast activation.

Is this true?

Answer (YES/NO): NO